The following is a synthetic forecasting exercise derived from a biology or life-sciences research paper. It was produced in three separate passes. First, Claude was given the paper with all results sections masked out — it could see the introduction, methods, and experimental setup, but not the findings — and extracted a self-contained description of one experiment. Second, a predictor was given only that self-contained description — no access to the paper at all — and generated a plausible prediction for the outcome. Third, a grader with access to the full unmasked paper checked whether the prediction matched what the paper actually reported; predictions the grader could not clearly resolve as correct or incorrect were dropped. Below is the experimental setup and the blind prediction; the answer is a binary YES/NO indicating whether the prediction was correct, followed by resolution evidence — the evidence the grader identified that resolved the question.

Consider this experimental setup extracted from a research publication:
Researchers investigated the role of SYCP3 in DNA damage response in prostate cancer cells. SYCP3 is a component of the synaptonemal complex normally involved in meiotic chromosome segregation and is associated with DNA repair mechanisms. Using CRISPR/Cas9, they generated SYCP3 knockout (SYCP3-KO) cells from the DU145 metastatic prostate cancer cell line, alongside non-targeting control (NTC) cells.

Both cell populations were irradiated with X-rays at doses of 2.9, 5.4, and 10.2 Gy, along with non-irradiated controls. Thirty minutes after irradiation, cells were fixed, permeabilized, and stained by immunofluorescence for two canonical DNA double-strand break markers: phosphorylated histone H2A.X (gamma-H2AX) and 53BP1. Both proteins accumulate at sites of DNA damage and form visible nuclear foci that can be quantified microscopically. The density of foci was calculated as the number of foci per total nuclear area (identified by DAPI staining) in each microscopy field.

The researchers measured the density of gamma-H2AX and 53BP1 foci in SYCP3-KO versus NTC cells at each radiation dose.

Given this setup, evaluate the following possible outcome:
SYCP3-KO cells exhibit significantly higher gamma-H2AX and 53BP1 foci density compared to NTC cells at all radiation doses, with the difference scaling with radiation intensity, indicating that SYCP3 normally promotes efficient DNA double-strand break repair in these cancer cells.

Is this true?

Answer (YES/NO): NO